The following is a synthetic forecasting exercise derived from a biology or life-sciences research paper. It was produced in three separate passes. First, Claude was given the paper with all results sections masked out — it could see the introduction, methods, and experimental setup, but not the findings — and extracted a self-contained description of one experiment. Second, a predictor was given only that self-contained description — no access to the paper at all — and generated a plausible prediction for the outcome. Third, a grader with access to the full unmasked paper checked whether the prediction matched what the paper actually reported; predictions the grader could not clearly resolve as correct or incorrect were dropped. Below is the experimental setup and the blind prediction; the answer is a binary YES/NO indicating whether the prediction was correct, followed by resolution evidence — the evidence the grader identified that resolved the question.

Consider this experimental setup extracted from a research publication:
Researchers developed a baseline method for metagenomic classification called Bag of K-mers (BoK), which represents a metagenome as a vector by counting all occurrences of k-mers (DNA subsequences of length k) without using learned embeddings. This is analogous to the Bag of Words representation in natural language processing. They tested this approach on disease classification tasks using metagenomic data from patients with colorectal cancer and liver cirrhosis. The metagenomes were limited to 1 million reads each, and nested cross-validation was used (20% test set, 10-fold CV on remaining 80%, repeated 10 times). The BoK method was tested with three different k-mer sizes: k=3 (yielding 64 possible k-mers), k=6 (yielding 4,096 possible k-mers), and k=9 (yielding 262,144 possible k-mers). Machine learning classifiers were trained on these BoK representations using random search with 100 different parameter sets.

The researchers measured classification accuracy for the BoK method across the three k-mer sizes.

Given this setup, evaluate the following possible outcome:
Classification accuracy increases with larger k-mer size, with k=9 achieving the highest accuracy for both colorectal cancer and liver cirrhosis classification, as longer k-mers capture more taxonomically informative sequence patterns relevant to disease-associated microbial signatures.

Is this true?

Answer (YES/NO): NO